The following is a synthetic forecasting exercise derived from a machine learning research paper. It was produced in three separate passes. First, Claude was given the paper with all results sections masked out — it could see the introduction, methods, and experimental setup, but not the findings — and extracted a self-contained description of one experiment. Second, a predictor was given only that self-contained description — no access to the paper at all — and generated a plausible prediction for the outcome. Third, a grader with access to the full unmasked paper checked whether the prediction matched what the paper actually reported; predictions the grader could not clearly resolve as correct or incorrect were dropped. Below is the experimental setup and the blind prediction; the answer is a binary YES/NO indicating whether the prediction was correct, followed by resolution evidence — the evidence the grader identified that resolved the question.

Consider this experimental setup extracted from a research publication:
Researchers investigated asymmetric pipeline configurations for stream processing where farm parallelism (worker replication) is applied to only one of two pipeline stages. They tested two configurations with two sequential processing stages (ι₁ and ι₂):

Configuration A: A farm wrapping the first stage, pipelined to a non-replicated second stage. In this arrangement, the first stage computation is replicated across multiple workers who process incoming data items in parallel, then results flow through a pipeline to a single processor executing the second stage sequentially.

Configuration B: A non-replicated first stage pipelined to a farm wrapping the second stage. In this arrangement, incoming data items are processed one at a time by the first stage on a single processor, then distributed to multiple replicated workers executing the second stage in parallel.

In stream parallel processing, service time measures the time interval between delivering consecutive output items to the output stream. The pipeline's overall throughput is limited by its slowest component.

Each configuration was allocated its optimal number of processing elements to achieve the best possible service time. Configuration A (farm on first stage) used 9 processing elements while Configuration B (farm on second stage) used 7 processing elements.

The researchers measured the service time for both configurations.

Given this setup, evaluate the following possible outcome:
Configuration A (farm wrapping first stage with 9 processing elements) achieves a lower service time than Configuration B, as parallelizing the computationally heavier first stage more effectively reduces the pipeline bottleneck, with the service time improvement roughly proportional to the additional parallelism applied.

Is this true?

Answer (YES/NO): NO